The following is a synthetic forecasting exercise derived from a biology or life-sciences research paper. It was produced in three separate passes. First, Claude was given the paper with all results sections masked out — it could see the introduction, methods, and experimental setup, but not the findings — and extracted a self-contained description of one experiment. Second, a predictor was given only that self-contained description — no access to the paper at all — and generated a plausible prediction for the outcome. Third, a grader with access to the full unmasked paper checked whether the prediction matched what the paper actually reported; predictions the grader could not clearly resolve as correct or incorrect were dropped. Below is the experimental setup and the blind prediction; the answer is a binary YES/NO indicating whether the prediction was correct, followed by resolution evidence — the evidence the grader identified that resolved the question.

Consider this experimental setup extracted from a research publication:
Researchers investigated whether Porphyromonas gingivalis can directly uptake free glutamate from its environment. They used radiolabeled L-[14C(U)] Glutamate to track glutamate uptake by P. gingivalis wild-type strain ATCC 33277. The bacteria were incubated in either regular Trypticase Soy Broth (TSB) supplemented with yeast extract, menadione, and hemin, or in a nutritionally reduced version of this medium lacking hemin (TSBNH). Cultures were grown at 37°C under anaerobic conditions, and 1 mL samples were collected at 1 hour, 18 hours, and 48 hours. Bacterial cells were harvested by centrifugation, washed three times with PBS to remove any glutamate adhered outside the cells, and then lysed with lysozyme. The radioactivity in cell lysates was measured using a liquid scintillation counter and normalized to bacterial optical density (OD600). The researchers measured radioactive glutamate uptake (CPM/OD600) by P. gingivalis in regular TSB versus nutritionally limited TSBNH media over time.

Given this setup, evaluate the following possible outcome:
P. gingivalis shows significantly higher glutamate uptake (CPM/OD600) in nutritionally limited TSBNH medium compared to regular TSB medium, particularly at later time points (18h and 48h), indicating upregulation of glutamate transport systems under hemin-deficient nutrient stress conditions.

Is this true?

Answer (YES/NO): YES